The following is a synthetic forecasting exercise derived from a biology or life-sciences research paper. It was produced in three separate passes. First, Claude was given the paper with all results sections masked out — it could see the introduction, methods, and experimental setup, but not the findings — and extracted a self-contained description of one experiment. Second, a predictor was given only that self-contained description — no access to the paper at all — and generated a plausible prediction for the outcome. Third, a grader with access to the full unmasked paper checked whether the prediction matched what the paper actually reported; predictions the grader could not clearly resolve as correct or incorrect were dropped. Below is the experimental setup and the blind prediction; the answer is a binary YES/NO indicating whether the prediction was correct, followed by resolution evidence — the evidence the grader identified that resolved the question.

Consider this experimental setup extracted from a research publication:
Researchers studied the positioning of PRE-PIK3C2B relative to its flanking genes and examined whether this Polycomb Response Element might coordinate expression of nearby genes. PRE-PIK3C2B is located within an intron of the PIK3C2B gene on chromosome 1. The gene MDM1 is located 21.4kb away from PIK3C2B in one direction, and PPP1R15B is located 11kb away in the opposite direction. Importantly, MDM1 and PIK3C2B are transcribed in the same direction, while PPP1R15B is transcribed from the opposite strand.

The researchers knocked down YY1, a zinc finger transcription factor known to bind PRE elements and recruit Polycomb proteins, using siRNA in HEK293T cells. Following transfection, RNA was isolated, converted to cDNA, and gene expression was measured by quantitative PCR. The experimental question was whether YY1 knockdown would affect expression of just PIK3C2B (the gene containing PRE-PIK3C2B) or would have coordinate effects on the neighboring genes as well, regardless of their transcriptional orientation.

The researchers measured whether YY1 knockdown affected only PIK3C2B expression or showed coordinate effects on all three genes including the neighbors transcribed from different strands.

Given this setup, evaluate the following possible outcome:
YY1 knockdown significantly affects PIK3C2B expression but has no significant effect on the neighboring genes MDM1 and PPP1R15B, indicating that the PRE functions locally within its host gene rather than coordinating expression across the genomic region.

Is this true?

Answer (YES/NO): NO